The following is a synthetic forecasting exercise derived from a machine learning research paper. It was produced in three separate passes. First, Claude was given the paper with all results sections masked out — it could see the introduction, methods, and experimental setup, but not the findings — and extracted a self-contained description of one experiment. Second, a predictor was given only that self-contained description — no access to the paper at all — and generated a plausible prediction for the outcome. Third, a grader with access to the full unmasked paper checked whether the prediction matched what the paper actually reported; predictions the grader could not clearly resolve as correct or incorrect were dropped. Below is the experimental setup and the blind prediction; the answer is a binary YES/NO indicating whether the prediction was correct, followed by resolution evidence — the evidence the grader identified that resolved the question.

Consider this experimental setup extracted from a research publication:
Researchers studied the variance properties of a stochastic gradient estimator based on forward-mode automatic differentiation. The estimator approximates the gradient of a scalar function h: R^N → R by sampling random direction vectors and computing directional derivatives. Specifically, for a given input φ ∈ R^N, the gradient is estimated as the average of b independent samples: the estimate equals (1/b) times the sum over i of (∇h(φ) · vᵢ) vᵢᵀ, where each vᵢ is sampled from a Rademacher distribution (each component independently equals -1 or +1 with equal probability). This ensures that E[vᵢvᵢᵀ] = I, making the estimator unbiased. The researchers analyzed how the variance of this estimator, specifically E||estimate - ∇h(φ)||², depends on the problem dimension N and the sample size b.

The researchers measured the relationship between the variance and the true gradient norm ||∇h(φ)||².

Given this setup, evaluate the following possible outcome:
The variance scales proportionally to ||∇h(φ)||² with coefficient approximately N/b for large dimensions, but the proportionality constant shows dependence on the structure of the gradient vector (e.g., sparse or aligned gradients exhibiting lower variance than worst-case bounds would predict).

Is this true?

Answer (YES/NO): NO